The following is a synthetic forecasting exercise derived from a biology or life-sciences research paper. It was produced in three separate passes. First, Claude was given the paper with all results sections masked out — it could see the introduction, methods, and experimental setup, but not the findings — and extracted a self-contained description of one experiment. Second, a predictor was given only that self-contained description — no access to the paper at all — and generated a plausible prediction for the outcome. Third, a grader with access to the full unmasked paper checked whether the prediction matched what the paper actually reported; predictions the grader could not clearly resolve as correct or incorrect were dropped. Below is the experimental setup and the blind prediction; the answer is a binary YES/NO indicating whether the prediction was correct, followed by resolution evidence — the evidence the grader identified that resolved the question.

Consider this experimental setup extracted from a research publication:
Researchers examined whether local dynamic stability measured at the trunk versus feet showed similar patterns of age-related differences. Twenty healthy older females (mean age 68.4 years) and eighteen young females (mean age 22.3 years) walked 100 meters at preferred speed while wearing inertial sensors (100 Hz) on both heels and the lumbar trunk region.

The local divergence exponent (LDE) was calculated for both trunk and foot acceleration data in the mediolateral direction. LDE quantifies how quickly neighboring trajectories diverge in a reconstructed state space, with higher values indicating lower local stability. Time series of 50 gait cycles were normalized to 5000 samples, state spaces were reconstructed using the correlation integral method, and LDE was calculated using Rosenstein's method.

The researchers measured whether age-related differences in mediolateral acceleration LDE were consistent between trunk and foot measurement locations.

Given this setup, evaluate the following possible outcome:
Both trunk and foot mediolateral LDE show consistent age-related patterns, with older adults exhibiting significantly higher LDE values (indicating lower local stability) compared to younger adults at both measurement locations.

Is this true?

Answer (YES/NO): NO